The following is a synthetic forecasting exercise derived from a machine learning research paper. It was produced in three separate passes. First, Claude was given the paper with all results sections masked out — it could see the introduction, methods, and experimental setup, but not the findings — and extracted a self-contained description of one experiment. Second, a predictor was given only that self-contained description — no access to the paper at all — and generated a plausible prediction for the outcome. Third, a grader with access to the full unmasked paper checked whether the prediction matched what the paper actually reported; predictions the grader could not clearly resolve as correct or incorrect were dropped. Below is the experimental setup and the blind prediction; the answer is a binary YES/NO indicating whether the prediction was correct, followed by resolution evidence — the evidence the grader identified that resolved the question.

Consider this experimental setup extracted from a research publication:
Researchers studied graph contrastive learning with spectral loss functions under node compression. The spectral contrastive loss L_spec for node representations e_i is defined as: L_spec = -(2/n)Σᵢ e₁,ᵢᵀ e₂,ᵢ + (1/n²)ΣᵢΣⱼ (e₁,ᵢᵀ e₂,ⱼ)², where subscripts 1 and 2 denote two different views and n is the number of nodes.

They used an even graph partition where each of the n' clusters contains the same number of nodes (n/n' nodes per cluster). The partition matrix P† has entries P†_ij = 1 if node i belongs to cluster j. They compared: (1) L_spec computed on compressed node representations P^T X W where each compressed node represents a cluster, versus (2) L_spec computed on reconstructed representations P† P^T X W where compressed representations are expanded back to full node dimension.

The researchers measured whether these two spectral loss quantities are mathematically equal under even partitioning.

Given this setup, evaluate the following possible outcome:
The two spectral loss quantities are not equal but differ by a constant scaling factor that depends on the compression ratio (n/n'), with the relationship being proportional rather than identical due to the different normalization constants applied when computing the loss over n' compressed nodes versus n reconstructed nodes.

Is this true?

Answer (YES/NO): NO